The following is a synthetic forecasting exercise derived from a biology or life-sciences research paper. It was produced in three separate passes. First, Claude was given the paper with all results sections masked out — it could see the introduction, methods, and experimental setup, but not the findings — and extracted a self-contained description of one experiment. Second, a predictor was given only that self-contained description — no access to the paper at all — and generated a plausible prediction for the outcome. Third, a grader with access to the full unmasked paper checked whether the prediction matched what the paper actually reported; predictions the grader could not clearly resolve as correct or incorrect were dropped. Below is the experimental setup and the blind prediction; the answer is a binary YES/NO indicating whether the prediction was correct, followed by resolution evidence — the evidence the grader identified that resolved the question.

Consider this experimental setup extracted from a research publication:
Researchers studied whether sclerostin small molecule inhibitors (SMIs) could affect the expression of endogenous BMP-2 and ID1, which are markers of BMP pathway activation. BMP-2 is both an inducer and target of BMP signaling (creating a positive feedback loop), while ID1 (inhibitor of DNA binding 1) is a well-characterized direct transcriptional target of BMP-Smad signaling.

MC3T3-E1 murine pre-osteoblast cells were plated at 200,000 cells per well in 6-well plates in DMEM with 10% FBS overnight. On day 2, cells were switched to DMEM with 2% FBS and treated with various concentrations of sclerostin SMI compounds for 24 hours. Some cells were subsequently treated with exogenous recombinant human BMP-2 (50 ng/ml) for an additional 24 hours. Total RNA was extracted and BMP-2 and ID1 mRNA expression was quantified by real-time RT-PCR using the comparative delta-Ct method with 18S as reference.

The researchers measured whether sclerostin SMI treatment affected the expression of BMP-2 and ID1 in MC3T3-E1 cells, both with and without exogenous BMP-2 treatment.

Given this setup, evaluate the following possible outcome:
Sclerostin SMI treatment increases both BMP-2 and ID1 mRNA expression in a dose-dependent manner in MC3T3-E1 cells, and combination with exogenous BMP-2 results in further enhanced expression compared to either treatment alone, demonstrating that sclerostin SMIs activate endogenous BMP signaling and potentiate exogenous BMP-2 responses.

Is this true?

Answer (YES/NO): NO